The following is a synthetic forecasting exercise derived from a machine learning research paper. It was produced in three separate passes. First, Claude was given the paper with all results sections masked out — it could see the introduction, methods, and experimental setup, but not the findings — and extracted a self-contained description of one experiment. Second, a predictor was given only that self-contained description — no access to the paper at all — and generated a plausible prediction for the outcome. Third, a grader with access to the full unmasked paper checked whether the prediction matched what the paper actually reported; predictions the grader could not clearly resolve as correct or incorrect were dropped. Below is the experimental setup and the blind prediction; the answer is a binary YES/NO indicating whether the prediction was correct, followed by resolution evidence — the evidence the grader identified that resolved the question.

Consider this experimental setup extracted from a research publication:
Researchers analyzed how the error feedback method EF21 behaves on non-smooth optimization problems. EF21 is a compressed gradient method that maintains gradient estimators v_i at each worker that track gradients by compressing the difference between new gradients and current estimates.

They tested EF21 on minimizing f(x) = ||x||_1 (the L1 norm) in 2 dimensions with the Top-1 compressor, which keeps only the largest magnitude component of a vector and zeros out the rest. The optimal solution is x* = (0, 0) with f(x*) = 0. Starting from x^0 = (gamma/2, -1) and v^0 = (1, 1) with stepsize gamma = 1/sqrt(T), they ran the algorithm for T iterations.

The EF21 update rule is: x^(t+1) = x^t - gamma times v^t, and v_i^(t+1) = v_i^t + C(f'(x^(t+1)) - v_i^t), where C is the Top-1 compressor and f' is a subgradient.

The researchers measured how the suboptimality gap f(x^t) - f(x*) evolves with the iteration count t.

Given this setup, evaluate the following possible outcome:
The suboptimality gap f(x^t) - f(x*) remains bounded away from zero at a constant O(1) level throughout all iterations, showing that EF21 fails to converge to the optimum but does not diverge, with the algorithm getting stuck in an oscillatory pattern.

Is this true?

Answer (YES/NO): NO